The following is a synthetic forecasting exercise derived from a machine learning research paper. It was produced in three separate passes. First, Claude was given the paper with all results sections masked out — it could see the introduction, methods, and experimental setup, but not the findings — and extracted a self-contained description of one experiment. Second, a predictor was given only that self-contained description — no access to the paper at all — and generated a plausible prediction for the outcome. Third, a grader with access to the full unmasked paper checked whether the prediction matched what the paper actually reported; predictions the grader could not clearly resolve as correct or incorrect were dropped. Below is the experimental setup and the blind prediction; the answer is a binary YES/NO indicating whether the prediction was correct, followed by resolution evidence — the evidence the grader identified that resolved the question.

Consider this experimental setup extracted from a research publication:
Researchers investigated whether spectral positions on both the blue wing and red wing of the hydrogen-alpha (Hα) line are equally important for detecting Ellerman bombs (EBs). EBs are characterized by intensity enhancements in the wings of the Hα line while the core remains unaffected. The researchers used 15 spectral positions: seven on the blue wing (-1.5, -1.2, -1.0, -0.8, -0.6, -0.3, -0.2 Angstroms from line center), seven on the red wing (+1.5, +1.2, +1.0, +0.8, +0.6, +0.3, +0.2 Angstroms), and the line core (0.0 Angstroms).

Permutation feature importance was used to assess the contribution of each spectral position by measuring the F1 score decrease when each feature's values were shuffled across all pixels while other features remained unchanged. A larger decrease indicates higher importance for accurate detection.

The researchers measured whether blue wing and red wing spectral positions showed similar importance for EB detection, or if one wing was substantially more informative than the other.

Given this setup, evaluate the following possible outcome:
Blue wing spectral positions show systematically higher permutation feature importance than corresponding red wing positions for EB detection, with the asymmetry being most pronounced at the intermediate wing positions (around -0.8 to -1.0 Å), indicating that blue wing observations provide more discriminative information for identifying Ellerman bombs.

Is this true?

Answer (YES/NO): NO